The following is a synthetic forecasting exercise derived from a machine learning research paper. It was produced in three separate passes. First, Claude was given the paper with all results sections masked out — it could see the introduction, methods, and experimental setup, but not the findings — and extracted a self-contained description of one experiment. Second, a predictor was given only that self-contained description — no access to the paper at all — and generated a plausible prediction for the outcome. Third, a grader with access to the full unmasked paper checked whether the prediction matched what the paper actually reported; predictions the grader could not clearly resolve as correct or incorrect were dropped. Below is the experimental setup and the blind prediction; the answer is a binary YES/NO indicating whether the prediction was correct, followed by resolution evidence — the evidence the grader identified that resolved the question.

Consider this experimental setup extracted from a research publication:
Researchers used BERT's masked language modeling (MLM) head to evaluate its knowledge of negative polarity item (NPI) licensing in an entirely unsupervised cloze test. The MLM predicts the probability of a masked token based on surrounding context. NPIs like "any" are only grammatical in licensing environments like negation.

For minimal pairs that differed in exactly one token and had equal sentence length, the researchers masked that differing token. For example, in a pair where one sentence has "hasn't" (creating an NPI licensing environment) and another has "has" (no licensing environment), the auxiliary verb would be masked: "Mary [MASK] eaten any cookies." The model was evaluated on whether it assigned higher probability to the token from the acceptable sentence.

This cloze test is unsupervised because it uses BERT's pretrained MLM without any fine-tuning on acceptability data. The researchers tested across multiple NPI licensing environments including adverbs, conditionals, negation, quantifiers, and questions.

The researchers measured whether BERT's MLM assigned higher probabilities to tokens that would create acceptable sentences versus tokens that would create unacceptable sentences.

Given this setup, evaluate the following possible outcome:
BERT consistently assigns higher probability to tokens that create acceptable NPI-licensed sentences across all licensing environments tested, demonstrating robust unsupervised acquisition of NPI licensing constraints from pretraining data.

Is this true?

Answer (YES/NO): NO